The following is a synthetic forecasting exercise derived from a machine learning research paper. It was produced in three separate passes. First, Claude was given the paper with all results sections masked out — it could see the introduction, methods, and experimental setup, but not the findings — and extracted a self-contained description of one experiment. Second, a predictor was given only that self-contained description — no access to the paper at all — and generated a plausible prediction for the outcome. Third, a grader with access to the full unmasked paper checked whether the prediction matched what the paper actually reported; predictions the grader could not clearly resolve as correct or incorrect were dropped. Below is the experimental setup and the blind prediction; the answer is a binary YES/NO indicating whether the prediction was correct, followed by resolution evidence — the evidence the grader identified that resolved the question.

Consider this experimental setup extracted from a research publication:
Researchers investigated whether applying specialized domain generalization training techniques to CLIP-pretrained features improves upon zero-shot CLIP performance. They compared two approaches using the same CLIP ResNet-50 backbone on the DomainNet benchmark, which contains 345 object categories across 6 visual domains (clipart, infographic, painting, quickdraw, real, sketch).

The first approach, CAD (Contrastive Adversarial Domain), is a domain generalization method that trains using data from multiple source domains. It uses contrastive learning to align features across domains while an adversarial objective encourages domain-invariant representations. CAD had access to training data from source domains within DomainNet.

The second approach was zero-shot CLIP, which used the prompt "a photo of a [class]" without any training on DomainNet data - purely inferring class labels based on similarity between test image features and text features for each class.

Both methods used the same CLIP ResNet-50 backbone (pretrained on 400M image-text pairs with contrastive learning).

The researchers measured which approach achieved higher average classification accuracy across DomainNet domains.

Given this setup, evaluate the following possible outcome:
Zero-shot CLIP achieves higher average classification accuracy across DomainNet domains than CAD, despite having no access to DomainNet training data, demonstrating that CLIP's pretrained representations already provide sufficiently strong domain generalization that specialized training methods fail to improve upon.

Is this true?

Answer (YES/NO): YES